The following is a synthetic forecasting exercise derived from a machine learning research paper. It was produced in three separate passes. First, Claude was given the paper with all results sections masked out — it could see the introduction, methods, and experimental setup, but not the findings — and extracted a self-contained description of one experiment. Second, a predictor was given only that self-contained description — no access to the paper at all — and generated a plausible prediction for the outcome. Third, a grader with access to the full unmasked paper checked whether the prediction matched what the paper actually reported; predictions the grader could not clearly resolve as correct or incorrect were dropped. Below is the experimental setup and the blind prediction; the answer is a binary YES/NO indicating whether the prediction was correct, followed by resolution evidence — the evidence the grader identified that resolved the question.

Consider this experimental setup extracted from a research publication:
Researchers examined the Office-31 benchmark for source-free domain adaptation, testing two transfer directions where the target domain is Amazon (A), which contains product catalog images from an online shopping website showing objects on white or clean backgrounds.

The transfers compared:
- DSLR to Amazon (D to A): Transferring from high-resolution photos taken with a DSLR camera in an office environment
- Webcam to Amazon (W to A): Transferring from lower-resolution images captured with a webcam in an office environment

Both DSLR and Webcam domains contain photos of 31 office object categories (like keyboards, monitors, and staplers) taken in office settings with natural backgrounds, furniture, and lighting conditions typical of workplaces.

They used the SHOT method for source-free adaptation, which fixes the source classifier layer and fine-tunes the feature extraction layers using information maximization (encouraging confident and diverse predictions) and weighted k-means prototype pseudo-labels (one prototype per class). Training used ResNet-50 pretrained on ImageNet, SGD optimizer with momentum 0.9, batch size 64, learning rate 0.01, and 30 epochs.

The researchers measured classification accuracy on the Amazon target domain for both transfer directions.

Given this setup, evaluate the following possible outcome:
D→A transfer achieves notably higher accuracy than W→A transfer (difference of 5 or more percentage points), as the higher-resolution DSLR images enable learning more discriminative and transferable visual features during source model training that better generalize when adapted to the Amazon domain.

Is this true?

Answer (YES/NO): NO